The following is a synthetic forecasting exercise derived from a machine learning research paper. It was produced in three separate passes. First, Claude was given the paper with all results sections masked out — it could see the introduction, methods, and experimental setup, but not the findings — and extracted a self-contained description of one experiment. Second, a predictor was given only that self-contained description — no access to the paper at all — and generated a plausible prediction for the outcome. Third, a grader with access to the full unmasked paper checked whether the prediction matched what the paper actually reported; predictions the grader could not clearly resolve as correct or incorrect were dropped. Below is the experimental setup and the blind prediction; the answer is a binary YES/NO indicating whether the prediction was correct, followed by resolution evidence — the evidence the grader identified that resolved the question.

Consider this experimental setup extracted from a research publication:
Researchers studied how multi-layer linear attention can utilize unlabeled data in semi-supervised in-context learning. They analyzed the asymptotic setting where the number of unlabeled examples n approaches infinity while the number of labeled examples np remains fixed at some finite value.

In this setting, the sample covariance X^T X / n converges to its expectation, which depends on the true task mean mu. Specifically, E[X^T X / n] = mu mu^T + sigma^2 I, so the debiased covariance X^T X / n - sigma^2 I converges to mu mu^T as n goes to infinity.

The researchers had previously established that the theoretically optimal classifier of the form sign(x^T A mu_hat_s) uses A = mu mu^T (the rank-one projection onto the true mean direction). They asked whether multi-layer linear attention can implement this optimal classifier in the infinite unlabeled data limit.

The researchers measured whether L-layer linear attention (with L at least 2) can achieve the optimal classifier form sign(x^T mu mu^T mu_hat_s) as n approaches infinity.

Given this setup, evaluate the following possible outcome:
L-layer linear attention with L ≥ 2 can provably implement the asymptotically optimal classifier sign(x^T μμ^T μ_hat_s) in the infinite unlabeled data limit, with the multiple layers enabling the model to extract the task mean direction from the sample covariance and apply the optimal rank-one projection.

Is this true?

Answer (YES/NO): YES